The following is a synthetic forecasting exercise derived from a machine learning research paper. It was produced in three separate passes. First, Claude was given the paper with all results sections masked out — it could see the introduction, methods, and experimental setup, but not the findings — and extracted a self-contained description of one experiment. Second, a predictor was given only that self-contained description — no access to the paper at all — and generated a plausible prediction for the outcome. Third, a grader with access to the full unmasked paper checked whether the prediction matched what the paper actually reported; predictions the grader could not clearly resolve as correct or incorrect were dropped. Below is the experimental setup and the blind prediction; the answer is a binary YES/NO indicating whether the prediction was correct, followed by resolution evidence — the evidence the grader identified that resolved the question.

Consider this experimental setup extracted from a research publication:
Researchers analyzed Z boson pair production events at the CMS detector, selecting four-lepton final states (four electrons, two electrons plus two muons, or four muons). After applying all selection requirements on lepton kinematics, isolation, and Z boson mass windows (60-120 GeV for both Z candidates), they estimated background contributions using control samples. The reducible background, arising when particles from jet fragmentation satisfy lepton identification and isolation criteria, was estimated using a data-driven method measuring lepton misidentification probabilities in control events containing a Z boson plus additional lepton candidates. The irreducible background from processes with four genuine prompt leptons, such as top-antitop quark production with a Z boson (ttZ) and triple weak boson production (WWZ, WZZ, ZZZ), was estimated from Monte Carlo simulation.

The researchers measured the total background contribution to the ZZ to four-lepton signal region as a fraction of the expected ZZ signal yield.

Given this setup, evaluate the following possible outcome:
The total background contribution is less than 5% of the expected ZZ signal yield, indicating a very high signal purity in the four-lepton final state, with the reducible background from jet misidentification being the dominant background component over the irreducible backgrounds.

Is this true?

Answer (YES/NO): NO